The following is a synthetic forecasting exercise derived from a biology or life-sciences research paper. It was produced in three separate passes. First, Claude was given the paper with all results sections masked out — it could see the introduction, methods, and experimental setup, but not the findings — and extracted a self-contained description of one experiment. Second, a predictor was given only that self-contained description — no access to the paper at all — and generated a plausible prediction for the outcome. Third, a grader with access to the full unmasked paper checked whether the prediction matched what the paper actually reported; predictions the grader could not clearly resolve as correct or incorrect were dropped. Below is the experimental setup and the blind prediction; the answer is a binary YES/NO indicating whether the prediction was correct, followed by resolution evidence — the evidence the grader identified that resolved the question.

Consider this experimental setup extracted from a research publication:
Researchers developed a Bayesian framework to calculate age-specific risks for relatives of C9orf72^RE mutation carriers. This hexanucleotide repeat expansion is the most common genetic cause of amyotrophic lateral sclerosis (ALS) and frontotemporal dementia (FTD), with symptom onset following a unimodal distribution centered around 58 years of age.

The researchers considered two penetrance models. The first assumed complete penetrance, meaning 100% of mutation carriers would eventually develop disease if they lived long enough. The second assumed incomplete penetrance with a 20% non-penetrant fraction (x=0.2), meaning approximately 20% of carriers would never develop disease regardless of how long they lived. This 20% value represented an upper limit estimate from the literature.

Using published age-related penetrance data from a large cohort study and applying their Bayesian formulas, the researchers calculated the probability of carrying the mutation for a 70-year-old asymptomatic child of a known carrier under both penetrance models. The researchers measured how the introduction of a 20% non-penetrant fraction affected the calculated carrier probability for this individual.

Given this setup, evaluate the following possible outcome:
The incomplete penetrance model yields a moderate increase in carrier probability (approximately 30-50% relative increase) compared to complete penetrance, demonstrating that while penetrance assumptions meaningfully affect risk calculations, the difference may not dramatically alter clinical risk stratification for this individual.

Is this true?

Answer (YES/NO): NO